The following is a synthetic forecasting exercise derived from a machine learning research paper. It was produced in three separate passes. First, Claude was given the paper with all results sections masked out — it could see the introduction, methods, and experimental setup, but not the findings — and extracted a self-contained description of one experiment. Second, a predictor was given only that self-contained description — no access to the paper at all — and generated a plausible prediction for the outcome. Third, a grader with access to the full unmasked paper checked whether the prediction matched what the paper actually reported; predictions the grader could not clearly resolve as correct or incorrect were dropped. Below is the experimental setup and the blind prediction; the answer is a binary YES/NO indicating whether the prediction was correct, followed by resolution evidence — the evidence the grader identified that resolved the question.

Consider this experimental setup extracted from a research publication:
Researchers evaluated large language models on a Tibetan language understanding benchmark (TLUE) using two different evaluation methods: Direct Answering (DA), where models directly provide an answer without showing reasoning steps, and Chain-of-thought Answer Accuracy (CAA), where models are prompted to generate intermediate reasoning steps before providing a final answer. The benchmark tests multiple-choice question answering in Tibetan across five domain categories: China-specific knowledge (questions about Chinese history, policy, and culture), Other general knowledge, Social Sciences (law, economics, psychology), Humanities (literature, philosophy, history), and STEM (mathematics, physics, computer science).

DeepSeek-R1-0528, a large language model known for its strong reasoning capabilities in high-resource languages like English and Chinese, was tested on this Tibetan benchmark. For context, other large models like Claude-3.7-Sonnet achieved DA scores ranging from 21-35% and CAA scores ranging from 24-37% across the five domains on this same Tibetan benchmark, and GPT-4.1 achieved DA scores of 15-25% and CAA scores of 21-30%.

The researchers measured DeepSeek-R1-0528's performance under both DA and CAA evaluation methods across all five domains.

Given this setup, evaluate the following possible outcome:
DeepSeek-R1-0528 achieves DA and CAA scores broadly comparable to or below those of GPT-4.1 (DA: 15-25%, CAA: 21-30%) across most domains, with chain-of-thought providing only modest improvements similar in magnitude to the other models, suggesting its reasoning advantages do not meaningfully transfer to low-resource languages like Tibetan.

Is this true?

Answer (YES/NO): NO